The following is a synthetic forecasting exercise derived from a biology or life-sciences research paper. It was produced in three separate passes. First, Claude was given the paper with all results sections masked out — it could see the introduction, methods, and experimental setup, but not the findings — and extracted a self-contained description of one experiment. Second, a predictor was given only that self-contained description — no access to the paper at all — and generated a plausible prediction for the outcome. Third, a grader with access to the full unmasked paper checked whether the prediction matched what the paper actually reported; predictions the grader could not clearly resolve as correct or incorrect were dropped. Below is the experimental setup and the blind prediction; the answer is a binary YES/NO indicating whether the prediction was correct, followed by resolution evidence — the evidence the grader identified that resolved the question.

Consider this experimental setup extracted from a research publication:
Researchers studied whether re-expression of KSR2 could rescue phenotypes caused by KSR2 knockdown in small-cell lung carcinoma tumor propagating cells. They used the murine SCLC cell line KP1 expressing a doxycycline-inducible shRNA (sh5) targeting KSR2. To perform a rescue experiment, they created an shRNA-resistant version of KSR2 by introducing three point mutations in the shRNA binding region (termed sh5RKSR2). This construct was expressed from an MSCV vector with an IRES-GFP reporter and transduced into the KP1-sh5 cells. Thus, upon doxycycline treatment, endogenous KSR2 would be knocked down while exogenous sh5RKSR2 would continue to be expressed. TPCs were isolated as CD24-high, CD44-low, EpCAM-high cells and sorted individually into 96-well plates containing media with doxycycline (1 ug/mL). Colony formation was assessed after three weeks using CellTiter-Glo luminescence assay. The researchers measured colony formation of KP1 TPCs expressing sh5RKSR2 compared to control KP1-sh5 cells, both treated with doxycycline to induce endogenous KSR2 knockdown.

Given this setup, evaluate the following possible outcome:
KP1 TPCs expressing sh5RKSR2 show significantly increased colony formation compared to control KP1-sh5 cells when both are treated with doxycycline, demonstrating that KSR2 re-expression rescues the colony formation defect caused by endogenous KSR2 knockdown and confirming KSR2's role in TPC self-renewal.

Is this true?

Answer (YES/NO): YES